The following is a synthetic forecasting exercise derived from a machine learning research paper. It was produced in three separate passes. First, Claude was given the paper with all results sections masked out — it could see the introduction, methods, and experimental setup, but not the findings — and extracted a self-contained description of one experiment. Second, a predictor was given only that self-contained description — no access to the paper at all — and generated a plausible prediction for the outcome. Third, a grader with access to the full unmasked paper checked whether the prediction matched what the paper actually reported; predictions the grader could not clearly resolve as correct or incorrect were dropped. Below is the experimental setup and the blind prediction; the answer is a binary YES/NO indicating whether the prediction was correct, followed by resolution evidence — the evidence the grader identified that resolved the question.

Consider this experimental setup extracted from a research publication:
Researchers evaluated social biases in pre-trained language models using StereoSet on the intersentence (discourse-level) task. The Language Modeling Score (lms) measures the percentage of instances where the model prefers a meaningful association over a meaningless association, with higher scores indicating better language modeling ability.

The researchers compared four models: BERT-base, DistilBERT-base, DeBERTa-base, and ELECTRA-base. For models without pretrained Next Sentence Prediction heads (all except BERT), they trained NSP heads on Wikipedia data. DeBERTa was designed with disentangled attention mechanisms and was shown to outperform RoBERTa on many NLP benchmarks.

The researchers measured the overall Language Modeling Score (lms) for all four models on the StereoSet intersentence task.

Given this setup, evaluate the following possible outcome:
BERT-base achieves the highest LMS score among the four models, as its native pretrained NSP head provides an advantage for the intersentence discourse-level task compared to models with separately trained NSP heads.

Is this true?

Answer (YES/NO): NO